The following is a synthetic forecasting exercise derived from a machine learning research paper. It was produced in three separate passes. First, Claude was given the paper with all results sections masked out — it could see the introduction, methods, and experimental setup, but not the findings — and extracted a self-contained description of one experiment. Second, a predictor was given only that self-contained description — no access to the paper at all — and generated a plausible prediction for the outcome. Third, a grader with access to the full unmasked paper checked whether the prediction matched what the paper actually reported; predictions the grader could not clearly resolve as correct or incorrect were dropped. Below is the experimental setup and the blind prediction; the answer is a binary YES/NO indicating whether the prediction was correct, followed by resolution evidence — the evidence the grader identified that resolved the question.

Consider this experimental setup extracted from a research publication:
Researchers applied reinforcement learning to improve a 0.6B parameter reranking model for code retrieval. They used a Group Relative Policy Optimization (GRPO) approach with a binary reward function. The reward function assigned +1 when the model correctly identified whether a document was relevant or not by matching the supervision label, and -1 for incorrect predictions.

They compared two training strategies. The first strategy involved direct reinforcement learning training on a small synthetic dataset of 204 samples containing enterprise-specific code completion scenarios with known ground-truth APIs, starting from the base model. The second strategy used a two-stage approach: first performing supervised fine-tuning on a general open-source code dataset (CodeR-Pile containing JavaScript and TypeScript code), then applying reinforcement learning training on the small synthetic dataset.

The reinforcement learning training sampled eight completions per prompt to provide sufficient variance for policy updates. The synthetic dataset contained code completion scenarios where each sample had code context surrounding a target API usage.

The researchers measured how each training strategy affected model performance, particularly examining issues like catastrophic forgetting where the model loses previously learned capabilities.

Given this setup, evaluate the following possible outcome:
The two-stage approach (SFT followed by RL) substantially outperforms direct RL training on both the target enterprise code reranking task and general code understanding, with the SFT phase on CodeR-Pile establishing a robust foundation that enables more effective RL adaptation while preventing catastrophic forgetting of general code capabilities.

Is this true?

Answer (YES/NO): YES